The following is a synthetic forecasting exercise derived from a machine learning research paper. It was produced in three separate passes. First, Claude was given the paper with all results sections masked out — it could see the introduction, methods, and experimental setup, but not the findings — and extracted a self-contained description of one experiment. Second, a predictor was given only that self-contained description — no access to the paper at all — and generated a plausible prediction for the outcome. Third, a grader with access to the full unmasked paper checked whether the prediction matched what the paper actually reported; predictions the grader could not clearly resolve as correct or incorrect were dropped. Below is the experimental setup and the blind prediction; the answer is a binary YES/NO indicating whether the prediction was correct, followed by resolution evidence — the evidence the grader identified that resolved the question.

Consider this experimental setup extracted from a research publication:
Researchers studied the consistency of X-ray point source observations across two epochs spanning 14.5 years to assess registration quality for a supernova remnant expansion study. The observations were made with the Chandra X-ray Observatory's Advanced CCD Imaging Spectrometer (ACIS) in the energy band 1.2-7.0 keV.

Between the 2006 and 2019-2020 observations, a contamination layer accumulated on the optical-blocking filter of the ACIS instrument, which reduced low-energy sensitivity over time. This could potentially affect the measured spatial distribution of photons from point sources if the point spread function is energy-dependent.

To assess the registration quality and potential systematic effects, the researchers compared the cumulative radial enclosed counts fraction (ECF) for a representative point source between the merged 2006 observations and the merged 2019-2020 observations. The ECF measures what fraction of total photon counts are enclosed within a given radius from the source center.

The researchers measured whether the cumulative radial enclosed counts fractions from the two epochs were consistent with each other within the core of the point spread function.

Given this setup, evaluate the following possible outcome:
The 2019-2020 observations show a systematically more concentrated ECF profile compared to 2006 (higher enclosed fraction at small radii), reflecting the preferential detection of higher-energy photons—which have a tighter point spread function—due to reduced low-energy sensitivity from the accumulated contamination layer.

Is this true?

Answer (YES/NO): NO